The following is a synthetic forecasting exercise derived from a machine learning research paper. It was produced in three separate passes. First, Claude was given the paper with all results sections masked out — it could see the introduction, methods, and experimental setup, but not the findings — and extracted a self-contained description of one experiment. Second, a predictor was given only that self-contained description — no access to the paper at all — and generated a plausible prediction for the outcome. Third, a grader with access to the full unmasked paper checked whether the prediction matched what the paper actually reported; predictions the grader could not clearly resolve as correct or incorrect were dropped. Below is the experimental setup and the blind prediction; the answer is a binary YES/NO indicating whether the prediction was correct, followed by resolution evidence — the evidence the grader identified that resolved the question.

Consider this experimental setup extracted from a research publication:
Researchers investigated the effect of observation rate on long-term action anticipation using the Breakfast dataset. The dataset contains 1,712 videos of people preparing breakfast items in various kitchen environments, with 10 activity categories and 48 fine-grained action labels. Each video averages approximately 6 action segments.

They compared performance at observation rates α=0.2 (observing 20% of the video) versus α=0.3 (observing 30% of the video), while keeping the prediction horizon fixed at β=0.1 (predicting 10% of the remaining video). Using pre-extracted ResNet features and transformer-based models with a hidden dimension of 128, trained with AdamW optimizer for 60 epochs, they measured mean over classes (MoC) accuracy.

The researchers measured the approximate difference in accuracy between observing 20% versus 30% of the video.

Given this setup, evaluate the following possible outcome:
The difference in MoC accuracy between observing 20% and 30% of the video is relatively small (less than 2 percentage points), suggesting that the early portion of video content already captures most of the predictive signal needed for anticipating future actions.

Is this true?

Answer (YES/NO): NO